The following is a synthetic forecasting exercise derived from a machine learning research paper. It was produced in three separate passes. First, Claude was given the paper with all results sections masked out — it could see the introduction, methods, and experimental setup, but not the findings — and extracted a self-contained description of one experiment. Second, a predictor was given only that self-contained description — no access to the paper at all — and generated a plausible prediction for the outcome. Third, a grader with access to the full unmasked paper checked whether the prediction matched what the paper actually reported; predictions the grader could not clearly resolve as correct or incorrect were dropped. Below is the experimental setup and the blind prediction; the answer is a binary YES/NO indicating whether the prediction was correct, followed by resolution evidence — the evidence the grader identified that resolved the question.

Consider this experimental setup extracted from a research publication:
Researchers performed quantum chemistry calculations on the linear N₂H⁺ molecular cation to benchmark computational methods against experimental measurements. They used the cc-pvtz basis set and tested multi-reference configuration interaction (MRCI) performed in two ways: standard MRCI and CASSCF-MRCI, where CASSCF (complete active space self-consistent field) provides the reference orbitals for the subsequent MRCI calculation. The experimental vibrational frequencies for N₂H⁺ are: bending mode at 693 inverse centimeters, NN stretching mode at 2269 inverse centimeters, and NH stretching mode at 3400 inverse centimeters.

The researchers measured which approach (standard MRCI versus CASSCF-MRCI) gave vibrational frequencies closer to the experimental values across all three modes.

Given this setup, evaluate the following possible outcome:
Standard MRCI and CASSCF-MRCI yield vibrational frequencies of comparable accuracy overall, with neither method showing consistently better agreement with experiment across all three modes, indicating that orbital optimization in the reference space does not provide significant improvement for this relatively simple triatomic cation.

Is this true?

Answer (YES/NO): NO